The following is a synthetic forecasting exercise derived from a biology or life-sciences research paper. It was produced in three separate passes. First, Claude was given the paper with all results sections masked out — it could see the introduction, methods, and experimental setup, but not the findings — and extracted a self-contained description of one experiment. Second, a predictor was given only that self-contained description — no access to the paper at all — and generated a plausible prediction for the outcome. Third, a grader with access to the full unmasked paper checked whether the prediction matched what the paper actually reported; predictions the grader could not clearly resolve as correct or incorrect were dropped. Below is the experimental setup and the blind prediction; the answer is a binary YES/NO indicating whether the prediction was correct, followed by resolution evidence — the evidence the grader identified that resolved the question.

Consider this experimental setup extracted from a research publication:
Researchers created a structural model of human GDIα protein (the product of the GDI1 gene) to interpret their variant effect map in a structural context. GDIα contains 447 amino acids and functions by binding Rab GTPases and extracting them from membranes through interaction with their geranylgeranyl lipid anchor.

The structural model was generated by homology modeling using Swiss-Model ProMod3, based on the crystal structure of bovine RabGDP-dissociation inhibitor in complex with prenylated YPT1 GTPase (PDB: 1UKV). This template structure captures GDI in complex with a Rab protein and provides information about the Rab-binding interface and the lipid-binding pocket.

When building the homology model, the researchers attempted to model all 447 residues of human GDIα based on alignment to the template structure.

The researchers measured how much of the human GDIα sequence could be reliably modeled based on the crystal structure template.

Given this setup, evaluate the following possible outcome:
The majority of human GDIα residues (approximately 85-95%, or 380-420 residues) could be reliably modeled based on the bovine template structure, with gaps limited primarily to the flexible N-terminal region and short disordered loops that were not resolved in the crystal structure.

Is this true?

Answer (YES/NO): NO